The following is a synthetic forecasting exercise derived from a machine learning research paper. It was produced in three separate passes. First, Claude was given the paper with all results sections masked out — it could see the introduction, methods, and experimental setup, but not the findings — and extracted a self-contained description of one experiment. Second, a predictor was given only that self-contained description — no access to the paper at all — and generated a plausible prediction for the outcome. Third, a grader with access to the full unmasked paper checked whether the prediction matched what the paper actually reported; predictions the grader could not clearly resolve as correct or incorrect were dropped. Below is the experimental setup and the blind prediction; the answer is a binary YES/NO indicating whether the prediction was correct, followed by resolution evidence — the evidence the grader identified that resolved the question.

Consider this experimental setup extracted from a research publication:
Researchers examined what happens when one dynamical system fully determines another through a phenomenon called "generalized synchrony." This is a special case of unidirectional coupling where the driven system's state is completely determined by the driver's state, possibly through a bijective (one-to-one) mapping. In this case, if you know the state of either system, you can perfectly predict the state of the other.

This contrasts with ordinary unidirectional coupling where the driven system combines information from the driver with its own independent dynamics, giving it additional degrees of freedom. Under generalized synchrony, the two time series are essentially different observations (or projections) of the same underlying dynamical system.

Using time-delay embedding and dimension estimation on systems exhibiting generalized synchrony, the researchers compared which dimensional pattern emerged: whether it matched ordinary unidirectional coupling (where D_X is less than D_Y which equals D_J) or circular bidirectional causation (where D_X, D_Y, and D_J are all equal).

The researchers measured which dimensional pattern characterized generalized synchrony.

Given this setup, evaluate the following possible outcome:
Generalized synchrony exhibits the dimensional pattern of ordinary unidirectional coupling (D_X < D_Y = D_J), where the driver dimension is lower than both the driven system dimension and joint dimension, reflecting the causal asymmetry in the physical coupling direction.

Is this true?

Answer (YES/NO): NO